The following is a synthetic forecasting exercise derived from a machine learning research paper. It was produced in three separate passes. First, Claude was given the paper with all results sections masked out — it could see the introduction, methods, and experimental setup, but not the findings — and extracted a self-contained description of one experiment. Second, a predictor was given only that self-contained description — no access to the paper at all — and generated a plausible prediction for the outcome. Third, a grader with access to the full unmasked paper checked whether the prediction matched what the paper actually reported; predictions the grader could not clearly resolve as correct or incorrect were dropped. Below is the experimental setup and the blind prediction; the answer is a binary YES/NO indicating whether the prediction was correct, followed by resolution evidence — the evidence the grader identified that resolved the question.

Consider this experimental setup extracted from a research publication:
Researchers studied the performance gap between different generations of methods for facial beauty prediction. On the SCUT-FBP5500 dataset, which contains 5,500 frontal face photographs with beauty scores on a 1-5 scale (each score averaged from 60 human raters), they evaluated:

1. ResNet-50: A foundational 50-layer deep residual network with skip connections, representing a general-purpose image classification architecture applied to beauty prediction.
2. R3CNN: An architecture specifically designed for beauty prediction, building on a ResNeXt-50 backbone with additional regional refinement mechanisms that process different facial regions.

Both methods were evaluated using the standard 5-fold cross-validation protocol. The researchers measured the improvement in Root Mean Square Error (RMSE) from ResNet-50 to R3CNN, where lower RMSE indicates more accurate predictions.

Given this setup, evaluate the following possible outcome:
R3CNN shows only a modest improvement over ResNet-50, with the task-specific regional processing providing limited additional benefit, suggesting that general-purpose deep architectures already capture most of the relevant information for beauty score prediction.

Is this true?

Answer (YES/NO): NO